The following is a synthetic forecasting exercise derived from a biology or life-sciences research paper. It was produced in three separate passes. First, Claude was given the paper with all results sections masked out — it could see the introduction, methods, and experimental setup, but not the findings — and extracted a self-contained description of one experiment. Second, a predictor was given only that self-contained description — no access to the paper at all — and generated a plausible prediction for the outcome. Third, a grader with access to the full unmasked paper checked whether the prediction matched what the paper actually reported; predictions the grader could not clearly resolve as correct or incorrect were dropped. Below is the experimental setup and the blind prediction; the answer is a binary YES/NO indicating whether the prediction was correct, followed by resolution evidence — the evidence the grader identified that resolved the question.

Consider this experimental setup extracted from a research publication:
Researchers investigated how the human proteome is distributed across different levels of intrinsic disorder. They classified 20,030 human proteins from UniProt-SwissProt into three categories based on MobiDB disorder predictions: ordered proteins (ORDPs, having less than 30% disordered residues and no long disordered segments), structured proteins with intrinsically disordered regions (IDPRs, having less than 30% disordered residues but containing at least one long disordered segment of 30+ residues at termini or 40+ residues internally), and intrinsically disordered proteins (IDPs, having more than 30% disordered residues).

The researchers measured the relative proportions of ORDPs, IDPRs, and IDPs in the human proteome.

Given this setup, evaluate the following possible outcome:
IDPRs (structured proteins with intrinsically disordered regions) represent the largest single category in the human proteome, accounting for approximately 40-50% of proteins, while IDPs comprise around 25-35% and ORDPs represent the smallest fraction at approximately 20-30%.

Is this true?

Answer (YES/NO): NO